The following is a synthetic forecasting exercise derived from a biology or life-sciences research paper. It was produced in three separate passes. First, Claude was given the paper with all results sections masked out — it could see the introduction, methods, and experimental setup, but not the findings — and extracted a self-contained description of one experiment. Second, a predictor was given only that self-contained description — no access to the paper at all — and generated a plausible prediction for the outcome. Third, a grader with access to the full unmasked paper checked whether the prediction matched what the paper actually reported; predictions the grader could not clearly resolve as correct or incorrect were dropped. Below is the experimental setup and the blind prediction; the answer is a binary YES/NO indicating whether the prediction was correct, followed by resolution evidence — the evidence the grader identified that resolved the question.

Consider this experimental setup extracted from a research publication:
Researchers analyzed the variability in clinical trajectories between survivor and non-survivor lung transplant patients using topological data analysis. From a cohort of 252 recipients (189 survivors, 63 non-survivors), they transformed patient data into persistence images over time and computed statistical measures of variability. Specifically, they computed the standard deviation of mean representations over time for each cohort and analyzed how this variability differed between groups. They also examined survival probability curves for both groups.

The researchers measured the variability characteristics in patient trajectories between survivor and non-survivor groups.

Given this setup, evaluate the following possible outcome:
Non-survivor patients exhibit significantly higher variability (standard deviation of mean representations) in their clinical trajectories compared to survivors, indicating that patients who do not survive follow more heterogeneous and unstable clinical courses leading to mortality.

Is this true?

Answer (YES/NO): YES